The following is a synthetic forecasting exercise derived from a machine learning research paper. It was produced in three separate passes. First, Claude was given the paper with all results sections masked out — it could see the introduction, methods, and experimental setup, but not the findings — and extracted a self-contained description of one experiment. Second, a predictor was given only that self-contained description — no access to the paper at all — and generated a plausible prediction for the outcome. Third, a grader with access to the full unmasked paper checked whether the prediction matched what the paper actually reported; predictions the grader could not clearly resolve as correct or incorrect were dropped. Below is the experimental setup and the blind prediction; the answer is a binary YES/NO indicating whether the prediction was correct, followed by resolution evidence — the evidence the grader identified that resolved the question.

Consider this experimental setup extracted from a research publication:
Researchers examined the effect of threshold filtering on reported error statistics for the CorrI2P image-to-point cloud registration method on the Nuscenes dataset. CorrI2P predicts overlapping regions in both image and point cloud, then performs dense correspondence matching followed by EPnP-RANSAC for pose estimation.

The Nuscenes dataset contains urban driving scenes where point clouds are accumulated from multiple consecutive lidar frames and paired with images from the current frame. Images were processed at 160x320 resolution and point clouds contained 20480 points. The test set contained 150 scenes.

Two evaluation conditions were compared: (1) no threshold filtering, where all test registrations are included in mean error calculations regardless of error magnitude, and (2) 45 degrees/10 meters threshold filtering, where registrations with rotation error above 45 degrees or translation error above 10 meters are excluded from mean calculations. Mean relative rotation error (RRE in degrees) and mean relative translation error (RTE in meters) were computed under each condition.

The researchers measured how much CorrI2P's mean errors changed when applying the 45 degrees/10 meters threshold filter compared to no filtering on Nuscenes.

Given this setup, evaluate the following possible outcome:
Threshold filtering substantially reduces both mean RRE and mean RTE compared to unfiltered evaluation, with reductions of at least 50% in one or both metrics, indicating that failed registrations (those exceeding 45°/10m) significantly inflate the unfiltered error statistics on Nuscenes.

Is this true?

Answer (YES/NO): NO